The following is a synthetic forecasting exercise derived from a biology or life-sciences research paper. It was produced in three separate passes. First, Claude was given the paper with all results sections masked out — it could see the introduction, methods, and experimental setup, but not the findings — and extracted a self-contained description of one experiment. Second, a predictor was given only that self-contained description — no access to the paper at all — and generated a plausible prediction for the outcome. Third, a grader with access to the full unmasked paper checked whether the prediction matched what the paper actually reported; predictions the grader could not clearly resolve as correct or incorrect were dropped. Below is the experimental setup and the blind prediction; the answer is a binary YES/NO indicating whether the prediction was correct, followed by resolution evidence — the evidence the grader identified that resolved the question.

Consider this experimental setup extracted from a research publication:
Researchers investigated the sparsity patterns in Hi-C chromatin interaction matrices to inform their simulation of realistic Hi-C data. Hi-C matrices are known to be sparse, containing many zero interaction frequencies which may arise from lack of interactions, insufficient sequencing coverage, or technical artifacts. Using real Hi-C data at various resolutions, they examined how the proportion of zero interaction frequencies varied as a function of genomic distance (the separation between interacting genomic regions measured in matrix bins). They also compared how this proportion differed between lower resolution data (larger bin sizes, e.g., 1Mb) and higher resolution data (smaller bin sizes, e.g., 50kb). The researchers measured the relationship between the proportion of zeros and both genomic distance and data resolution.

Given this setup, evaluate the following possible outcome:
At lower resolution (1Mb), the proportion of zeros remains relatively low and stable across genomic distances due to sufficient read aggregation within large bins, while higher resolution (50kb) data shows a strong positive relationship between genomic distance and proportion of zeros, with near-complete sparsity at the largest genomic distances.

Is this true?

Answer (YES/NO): NO